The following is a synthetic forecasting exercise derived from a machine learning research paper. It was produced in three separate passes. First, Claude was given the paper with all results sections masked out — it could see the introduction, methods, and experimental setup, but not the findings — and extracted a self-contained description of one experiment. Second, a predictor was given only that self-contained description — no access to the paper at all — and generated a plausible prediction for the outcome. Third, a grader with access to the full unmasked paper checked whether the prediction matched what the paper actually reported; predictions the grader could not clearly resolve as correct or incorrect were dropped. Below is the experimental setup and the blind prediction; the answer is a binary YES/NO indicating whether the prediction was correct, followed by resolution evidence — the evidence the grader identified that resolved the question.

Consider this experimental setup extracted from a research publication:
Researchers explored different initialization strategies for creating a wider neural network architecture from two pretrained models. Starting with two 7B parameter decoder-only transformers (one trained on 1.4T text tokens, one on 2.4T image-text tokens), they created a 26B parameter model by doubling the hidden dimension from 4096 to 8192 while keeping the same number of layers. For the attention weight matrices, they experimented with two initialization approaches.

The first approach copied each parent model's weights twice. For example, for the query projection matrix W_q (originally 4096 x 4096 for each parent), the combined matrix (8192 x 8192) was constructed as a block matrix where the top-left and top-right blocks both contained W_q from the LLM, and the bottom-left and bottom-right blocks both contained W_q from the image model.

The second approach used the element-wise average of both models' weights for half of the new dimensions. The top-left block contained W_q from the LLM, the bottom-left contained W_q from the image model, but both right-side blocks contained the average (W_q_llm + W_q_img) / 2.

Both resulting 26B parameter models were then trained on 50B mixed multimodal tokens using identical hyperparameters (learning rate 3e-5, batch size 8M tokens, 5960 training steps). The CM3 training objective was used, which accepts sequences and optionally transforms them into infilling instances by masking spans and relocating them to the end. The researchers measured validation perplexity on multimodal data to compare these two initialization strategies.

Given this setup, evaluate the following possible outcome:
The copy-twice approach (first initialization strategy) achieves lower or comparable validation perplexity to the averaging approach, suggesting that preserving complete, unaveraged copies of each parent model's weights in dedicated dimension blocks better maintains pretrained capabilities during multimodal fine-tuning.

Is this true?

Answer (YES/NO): YES